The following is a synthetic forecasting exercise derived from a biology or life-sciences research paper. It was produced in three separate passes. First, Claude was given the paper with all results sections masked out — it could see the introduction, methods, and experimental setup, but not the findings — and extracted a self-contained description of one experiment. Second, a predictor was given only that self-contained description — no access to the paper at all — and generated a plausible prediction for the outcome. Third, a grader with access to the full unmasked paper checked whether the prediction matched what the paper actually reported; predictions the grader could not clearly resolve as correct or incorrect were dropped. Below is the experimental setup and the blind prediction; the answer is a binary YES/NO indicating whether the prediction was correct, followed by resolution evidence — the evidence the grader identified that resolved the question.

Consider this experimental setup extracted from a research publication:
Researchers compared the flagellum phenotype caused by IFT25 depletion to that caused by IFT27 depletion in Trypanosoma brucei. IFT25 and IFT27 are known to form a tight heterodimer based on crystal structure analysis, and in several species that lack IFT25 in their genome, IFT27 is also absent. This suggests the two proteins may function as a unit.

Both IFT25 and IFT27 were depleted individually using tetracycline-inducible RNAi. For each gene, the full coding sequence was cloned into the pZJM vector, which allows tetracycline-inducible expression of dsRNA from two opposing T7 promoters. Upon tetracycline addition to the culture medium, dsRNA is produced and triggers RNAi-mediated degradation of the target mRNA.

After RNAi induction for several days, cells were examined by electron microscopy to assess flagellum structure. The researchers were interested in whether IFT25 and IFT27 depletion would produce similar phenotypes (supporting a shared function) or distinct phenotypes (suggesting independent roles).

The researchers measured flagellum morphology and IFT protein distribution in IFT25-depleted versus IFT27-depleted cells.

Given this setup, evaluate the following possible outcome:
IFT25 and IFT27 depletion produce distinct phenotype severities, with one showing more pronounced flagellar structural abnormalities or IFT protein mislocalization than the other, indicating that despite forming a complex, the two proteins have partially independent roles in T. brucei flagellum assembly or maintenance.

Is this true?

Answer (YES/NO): NO